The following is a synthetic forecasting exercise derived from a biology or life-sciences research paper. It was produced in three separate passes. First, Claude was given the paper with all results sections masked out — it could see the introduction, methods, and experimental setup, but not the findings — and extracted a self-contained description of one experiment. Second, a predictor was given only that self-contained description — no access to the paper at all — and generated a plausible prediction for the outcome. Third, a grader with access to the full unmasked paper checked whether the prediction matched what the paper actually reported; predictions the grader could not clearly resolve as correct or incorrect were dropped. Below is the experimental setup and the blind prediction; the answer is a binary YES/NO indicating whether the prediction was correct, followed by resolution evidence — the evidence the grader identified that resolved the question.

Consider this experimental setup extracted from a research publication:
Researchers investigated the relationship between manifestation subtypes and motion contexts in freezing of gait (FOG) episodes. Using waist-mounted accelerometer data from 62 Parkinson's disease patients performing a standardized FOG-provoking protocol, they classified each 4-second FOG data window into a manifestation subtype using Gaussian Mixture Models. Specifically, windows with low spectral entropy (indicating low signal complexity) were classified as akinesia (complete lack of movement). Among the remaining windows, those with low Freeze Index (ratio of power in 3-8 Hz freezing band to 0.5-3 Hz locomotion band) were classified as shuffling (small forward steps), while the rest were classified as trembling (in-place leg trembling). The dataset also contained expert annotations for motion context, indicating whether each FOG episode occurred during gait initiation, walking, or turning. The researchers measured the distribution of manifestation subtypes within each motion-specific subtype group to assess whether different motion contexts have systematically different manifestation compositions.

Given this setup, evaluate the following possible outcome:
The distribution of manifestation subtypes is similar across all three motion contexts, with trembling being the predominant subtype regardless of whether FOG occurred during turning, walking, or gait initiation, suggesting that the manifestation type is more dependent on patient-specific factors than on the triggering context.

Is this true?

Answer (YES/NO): YES